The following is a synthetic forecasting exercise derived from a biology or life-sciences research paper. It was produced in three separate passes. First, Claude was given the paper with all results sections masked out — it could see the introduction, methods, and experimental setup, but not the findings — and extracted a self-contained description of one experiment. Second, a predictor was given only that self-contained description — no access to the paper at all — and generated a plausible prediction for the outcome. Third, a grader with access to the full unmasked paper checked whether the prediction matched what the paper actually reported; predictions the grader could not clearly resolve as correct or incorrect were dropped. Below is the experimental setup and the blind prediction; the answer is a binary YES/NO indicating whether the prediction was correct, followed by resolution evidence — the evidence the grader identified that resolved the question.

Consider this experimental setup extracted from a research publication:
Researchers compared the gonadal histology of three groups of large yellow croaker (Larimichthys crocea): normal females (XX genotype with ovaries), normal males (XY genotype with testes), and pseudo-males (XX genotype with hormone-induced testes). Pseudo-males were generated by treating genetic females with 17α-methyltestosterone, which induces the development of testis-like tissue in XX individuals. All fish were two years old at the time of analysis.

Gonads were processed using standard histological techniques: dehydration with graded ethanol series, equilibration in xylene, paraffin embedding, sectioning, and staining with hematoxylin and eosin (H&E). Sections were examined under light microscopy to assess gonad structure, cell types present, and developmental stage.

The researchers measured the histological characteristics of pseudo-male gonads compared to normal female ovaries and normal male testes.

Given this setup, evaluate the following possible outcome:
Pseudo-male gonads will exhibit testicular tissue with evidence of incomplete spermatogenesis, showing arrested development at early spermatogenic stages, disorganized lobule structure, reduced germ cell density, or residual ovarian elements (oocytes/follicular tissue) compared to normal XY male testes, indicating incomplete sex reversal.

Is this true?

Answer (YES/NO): NO